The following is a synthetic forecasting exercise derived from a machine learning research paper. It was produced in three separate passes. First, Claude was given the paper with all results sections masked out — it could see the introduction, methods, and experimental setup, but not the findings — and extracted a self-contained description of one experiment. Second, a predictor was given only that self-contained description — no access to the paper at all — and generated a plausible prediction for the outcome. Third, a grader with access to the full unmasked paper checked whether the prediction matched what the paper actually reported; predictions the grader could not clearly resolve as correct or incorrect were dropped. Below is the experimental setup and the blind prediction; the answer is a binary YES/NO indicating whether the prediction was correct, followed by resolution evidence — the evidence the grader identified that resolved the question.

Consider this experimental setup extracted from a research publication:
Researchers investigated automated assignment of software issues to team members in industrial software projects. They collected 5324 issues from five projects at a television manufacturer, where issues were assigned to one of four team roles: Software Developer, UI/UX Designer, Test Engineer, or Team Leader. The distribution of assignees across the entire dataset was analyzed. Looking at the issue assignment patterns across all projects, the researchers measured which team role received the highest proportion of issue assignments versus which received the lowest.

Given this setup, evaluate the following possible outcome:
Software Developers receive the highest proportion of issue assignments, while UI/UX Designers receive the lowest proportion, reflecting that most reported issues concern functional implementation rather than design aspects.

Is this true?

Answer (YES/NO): NO